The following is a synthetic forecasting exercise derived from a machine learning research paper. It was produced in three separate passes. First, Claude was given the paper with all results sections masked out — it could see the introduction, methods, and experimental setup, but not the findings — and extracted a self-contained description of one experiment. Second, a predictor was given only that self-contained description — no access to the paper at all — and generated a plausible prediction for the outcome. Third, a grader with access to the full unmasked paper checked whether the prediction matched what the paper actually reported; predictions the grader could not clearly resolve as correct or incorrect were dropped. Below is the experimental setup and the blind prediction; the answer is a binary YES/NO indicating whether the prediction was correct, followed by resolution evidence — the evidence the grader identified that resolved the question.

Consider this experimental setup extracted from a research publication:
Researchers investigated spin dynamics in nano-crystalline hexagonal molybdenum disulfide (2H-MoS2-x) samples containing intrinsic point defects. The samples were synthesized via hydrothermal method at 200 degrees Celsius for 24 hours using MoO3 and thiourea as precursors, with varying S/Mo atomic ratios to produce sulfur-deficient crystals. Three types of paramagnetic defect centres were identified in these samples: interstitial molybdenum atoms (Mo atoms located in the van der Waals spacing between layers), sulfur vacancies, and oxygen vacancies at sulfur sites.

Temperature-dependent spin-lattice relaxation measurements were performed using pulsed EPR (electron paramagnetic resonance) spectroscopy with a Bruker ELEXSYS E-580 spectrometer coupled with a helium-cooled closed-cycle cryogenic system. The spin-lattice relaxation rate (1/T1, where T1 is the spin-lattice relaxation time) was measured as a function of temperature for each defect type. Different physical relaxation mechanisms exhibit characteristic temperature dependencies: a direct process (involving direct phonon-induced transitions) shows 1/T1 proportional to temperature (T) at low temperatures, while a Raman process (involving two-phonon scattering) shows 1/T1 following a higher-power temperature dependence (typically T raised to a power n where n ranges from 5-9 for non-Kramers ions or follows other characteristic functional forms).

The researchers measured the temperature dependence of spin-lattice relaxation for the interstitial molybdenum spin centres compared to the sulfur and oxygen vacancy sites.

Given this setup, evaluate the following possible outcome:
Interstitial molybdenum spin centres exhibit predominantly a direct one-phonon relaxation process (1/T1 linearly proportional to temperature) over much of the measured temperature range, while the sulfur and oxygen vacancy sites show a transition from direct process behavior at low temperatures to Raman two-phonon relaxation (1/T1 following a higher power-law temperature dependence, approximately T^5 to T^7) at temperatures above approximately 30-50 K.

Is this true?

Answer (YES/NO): NO